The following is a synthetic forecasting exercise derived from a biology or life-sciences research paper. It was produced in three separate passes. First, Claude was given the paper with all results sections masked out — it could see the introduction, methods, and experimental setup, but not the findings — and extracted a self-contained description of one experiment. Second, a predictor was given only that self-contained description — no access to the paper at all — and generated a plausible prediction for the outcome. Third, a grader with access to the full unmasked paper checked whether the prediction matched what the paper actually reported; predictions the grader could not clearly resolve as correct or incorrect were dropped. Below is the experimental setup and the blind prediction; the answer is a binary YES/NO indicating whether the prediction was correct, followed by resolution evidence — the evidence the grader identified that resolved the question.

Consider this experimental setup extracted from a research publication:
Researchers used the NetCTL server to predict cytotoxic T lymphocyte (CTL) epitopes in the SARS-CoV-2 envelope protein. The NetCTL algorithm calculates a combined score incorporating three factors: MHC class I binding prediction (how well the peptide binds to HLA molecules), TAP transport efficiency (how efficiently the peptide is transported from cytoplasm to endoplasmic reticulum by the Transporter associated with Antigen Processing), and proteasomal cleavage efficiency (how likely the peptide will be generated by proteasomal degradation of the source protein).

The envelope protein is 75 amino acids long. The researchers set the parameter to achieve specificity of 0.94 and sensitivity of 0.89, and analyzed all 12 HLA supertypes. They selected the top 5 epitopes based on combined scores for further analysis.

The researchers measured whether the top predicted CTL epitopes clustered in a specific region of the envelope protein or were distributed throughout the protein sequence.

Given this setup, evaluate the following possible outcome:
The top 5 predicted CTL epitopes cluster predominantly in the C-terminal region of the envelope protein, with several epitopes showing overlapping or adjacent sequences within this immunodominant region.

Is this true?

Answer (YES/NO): NO